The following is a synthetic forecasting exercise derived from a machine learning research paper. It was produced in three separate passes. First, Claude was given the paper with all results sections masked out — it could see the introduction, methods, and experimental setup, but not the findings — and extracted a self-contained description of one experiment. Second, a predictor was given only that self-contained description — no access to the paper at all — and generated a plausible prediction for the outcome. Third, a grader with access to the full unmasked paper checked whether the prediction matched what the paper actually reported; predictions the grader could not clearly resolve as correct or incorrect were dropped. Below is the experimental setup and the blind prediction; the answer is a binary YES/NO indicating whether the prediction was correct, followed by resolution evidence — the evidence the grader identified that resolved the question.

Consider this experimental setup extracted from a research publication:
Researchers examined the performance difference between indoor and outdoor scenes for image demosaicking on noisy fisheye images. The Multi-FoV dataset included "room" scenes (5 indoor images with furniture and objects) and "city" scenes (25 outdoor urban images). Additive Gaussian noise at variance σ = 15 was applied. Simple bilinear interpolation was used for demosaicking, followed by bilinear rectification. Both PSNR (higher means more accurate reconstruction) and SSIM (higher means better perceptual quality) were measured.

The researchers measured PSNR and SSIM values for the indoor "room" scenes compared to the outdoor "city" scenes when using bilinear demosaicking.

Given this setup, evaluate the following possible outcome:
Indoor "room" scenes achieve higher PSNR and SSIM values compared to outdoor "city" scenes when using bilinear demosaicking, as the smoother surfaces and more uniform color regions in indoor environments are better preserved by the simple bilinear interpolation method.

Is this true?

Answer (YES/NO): NO